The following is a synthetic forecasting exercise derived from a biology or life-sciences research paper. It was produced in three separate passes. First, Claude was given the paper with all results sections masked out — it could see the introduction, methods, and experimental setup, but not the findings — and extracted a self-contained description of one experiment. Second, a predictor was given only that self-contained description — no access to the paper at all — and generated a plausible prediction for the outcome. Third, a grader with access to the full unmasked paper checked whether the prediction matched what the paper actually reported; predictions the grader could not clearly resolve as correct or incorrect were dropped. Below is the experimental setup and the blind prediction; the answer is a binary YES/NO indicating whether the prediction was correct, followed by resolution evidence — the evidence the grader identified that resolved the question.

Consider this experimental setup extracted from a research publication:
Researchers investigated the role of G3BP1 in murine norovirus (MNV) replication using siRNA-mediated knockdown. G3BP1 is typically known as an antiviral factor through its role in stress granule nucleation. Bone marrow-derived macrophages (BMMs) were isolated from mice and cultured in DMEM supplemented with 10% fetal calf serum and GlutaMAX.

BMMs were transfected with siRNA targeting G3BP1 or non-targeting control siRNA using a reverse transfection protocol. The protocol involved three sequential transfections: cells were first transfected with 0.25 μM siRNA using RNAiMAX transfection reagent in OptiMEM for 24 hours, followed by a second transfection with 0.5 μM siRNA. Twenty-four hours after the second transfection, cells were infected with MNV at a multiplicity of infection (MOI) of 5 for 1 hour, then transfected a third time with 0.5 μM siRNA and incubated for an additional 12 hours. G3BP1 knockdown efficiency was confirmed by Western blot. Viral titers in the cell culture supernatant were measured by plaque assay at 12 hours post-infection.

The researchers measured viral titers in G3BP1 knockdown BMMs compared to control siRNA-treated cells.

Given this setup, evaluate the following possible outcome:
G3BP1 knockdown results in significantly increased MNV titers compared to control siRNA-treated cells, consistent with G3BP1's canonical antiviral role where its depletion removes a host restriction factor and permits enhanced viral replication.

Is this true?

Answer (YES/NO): NO